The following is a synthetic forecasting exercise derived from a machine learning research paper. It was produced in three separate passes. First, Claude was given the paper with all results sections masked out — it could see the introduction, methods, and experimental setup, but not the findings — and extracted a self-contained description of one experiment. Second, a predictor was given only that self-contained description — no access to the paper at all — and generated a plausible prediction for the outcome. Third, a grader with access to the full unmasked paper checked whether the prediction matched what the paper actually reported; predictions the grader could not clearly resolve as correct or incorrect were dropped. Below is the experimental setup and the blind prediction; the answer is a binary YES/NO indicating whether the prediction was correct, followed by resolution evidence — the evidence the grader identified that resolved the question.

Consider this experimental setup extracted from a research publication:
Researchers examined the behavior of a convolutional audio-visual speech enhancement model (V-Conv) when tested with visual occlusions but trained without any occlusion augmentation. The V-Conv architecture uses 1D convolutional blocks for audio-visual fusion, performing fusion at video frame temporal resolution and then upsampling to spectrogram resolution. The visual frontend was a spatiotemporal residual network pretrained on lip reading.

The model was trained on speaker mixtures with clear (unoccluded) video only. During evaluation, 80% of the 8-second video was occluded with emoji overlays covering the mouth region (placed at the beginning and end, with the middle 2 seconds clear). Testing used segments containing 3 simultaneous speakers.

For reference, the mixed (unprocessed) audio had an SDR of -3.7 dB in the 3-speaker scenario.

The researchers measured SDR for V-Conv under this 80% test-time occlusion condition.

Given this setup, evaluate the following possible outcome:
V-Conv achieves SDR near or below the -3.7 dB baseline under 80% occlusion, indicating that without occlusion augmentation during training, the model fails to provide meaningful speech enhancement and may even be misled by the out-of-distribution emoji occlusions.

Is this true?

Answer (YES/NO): YES